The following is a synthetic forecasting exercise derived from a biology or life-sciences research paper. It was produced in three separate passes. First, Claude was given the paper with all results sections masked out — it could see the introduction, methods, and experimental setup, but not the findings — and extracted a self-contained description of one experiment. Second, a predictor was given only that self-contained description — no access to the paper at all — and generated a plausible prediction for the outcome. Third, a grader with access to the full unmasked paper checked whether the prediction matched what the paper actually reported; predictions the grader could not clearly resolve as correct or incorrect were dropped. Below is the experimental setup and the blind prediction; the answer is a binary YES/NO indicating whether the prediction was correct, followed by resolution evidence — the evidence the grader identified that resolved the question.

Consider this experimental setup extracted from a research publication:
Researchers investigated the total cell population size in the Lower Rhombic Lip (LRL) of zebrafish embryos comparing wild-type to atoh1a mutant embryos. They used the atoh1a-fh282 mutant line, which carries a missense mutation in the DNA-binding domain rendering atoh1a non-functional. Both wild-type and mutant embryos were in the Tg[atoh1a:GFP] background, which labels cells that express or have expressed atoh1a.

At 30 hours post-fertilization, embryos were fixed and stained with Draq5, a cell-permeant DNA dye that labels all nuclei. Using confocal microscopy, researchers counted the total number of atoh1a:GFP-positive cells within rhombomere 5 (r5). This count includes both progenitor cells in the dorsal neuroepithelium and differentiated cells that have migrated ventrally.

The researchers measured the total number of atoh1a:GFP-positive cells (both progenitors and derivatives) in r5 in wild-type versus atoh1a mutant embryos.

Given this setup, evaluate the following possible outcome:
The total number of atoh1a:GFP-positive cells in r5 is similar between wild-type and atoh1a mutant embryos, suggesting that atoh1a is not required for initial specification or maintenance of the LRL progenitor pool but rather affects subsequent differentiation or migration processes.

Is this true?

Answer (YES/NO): YES